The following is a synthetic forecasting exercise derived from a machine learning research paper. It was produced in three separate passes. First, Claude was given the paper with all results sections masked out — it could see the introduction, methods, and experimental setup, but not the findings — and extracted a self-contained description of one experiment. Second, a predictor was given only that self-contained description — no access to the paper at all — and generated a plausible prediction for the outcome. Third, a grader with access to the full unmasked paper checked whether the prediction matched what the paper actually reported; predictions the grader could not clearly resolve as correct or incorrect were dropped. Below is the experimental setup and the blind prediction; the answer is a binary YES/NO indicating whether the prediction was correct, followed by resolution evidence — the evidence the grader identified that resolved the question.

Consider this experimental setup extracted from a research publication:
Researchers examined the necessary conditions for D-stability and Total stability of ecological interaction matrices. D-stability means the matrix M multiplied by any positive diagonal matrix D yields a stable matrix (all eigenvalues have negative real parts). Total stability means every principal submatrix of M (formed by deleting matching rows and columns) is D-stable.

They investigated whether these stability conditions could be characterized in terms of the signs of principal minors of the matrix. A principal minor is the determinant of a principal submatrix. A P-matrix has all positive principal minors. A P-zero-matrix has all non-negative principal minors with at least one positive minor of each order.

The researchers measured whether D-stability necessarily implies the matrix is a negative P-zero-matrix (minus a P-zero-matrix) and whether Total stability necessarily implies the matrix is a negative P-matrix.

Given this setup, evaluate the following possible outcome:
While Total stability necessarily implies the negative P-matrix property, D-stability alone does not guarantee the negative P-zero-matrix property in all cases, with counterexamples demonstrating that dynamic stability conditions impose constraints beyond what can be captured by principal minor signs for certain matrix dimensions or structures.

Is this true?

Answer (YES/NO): NO